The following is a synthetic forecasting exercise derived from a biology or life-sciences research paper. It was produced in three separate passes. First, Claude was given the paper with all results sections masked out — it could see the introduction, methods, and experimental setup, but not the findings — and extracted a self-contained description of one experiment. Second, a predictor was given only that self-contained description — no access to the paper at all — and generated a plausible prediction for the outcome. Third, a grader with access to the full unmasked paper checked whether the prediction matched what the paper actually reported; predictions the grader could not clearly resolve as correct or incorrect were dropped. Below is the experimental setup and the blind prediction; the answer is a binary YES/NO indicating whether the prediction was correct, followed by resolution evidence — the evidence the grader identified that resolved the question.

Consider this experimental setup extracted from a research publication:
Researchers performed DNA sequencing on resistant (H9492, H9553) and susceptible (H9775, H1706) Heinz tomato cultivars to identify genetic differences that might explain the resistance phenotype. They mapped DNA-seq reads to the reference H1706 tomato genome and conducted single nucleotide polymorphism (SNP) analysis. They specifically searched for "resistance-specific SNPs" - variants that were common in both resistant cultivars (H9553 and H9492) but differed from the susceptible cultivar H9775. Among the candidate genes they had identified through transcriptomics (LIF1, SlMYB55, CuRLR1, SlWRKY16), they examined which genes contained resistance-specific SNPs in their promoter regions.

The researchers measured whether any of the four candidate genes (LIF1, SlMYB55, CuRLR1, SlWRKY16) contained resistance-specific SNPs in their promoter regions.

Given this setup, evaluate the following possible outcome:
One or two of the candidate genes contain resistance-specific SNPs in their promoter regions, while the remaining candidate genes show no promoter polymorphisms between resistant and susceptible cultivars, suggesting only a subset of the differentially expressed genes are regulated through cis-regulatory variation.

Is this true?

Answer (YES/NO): YES